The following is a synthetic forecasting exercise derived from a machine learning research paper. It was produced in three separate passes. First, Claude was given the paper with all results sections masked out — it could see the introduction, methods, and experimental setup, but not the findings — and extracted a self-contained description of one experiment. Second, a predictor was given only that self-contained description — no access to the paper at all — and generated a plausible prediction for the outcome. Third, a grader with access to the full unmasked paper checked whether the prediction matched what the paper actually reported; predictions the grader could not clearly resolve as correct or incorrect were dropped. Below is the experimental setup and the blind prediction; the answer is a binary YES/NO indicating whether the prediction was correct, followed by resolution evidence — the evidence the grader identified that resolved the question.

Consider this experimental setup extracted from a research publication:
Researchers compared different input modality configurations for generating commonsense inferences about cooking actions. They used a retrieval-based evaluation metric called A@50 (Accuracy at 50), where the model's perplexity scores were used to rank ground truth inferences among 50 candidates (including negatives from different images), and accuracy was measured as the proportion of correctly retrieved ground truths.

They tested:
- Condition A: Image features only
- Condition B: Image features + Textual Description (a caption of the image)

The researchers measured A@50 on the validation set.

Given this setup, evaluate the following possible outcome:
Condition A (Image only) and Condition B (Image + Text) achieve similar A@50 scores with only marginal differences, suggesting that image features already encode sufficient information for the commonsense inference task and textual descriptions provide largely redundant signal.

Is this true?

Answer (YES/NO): NO